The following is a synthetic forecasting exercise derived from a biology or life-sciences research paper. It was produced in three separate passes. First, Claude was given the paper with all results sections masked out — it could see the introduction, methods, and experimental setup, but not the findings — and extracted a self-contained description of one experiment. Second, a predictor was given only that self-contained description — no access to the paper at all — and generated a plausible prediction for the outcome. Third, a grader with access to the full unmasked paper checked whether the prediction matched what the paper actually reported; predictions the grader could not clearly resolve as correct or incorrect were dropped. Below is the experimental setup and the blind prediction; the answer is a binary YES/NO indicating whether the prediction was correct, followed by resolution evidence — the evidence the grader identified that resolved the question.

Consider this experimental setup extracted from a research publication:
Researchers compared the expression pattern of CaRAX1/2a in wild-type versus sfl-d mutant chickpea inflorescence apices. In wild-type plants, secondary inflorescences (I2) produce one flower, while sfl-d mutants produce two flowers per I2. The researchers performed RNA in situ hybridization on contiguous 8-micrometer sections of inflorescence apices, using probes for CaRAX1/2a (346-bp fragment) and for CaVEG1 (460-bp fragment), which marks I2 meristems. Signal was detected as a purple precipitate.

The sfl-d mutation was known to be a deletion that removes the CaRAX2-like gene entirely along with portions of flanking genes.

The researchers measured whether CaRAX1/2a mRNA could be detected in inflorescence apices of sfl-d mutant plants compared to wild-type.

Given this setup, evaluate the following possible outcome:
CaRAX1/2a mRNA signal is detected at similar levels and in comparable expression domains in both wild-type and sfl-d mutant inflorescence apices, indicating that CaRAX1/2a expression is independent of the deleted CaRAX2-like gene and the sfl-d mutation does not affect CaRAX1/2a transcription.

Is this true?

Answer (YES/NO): NO